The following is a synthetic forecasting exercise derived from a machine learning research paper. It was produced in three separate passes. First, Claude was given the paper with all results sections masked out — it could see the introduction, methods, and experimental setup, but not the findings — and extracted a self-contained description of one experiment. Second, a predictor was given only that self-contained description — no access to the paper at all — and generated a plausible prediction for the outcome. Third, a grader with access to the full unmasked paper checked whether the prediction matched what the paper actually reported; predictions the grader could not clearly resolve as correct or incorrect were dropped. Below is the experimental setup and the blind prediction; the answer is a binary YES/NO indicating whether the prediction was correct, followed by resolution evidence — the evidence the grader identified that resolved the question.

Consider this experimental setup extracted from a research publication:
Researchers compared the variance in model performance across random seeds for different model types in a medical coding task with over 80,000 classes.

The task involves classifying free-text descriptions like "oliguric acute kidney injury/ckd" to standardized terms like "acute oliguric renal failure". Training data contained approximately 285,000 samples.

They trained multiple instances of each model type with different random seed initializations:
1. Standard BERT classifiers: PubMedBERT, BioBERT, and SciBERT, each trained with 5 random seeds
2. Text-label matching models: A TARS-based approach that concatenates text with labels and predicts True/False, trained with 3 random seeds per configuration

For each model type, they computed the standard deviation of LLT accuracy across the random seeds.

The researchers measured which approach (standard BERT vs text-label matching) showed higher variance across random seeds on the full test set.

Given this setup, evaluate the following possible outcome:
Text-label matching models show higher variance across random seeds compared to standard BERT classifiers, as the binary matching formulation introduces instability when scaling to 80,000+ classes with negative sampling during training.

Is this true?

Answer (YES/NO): YES